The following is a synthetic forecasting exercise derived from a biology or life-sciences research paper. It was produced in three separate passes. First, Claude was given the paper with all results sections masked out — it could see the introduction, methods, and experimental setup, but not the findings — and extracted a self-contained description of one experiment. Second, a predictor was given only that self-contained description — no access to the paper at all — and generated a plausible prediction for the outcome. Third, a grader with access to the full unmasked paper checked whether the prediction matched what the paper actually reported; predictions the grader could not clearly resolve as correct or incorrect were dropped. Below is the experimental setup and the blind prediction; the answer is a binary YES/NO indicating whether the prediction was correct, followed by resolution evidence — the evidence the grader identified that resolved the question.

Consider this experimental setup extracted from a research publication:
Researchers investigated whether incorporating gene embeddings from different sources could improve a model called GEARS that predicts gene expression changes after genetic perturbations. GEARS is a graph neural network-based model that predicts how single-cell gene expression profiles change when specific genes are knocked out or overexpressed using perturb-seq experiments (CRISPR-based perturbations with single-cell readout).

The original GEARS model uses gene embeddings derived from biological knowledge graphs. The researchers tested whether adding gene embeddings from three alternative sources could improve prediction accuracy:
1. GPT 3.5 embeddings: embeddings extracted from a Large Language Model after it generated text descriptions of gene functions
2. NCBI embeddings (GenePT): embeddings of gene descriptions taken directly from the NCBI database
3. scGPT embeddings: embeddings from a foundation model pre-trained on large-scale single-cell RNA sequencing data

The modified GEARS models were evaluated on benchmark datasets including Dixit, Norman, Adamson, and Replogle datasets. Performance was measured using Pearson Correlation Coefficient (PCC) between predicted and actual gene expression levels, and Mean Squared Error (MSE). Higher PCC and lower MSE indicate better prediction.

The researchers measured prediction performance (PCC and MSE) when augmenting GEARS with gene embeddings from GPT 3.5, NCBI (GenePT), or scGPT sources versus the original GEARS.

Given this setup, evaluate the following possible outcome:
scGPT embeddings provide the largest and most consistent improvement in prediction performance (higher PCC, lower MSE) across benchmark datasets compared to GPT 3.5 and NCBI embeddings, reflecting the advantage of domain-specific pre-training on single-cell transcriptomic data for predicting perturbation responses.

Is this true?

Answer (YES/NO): NO